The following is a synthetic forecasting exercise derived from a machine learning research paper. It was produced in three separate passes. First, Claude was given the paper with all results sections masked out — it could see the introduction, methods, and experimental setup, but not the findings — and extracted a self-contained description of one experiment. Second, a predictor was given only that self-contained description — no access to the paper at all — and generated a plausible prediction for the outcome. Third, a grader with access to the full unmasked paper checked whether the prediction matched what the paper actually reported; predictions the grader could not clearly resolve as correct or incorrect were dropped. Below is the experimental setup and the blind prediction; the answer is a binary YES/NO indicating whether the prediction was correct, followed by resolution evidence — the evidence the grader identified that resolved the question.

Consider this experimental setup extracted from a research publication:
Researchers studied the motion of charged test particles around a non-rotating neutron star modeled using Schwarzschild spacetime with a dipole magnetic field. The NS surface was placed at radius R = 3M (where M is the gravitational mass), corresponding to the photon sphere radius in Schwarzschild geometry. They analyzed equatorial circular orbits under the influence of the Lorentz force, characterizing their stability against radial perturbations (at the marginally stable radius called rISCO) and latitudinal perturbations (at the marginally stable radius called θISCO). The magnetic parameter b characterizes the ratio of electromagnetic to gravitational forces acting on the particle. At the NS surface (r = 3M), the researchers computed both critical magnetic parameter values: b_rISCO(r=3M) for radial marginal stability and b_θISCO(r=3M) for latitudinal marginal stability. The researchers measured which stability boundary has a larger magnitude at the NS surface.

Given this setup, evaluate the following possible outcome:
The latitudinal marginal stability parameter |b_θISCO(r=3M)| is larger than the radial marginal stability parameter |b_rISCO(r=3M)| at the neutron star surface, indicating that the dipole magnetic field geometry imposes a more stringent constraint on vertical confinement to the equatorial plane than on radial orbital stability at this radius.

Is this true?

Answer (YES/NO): YES